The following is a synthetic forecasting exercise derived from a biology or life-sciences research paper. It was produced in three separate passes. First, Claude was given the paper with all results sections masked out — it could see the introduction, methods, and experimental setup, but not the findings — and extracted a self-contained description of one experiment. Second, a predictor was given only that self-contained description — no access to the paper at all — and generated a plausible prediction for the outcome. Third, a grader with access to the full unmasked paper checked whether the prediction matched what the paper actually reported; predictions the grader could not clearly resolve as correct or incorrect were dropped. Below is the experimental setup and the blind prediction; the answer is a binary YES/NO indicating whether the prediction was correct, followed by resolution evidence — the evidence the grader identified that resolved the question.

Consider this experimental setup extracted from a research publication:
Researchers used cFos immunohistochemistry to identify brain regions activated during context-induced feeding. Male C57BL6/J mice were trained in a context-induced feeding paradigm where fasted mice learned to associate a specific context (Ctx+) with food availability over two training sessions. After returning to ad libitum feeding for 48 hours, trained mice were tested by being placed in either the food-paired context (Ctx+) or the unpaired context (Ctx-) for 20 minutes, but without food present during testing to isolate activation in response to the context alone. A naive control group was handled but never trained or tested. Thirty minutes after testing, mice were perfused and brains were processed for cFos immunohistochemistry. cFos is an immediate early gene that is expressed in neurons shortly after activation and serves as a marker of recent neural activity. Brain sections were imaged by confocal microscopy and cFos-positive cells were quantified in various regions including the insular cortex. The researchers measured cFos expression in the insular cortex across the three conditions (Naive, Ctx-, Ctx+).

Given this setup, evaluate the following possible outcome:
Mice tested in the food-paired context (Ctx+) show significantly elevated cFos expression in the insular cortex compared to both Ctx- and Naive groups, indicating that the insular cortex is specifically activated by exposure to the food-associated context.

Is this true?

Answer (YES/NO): YES